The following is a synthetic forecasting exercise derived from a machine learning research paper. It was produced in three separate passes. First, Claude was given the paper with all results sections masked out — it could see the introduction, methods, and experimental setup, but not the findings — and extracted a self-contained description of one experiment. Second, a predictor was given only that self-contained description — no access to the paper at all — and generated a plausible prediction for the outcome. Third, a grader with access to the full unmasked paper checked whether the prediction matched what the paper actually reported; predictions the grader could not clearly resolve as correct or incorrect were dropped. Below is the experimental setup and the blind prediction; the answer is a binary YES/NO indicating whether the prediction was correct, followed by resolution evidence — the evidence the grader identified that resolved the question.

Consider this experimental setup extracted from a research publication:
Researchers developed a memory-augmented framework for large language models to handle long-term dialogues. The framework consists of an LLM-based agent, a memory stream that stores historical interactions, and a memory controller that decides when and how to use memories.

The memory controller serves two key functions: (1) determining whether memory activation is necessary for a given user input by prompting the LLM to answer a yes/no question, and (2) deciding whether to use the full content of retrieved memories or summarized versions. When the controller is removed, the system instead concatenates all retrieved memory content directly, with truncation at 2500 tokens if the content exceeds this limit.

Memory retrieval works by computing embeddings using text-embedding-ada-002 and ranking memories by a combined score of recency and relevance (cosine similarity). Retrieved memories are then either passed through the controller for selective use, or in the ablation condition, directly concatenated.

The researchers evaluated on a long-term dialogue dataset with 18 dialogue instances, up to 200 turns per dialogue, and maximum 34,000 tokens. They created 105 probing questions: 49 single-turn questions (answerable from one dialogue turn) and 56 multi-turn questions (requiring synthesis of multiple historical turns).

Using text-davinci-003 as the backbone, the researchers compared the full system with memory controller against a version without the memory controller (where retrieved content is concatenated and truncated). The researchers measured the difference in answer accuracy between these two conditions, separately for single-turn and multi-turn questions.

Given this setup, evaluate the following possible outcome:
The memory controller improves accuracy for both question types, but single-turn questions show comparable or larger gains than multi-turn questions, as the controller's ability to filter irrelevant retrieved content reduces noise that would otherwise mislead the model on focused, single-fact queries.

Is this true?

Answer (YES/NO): NO